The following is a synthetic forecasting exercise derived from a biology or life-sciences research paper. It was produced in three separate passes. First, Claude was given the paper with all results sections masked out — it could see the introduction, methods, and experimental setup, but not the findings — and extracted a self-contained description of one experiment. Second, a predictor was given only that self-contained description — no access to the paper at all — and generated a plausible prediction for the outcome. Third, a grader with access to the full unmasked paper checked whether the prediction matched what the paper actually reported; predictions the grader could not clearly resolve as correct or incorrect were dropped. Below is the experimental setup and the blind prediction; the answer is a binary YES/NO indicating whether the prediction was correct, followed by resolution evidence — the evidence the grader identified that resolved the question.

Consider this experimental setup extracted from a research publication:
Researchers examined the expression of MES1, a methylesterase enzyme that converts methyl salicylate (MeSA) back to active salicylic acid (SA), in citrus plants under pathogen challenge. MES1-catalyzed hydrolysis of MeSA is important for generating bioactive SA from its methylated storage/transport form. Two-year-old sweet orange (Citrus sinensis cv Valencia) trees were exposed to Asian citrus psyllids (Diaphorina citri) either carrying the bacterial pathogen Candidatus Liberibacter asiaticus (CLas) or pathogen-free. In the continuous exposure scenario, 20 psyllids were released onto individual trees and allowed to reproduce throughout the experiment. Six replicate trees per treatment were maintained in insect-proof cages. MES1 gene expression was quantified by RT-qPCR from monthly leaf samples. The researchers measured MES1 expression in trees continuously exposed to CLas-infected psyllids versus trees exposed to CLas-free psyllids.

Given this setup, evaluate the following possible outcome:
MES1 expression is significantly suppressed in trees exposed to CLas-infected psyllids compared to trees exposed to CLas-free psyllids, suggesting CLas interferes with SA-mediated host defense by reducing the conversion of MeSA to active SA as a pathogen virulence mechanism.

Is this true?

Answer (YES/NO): NO